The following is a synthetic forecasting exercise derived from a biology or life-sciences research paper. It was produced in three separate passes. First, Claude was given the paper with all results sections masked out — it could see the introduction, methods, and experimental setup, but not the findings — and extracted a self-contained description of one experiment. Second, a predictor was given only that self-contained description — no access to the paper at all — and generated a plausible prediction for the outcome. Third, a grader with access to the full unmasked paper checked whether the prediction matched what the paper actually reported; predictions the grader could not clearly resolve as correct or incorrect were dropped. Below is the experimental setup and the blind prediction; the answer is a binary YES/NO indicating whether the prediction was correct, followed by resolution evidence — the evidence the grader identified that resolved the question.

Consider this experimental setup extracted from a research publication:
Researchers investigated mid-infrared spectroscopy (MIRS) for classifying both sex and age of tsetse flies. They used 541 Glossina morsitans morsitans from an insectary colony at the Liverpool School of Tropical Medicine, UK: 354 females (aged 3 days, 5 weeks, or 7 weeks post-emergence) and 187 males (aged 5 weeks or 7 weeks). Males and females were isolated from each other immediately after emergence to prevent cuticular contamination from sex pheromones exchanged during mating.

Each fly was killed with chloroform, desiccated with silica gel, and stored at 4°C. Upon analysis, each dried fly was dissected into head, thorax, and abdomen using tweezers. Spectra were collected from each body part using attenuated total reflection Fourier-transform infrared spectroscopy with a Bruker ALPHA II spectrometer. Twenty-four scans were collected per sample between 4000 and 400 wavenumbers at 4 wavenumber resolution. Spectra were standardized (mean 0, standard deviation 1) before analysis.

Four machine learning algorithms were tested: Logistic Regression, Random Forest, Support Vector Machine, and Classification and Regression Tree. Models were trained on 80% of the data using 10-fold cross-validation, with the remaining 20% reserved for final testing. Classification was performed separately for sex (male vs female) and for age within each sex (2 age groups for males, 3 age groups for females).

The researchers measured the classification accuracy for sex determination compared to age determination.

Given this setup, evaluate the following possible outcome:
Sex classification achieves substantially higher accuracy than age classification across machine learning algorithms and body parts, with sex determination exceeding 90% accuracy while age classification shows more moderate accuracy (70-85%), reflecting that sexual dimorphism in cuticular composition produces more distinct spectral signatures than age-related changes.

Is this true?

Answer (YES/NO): NO